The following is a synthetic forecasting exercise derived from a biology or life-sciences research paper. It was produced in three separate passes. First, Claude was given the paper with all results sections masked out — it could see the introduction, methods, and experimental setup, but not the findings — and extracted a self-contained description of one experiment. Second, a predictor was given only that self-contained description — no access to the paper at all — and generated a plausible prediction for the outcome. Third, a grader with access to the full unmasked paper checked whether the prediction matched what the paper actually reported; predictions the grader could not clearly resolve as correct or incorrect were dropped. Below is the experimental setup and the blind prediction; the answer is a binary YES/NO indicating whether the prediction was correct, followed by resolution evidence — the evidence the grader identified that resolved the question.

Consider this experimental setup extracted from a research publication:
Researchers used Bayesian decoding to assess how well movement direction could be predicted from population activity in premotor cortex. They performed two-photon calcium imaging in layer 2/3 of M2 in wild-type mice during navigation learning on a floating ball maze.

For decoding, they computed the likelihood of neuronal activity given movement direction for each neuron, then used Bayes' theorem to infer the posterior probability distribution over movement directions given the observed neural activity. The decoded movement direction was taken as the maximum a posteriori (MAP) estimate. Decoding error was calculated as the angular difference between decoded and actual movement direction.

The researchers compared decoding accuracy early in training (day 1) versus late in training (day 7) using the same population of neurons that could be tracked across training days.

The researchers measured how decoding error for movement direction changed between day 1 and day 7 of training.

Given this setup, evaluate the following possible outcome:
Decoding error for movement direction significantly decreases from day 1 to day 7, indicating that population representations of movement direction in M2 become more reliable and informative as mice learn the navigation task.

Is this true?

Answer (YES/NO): YES